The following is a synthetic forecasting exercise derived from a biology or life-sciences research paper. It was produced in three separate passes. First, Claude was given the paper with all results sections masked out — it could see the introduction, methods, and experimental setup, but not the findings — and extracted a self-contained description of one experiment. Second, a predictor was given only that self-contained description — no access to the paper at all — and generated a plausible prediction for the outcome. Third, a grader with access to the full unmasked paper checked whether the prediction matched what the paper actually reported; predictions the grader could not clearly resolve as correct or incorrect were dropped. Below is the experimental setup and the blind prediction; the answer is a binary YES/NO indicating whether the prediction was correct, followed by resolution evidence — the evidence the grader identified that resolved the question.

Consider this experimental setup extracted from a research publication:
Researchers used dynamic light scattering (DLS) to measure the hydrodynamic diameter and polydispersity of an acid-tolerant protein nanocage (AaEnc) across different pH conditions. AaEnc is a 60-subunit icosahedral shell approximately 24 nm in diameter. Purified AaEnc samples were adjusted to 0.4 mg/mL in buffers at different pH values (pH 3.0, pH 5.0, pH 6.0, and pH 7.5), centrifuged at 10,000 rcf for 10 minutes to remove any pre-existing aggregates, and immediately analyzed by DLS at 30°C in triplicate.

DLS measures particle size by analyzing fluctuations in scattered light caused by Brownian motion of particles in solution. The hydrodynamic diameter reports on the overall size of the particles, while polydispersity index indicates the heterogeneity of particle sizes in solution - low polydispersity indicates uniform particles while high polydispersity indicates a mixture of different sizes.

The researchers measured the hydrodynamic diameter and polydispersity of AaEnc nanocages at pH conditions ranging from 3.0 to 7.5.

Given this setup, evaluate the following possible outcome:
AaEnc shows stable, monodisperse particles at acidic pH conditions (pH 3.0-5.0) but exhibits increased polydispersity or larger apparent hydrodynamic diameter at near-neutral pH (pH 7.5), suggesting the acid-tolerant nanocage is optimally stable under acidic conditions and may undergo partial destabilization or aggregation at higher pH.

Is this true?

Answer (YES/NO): NO